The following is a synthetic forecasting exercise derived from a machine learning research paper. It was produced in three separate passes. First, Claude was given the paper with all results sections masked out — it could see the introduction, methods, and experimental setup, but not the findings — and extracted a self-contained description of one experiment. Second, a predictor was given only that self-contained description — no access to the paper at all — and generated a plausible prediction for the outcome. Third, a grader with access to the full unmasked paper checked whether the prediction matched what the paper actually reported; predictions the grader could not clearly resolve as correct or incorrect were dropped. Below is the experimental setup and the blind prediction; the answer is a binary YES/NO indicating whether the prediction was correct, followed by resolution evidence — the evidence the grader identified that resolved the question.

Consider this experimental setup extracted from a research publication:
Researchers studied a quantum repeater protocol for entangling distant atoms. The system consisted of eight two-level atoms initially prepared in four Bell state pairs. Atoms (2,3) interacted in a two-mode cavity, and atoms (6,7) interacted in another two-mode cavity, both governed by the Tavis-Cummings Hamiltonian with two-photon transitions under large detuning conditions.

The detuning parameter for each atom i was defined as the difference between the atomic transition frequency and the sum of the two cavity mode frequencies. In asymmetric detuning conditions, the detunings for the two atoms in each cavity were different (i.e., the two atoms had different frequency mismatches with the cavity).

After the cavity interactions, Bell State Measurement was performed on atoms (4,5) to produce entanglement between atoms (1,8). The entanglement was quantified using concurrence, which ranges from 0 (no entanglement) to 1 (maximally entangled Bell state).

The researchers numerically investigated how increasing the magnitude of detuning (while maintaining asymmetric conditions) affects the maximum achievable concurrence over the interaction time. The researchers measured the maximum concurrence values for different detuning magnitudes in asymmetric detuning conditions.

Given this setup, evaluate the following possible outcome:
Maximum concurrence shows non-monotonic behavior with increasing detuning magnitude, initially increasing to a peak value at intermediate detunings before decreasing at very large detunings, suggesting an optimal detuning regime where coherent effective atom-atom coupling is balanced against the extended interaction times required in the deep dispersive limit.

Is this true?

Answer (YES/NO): NO